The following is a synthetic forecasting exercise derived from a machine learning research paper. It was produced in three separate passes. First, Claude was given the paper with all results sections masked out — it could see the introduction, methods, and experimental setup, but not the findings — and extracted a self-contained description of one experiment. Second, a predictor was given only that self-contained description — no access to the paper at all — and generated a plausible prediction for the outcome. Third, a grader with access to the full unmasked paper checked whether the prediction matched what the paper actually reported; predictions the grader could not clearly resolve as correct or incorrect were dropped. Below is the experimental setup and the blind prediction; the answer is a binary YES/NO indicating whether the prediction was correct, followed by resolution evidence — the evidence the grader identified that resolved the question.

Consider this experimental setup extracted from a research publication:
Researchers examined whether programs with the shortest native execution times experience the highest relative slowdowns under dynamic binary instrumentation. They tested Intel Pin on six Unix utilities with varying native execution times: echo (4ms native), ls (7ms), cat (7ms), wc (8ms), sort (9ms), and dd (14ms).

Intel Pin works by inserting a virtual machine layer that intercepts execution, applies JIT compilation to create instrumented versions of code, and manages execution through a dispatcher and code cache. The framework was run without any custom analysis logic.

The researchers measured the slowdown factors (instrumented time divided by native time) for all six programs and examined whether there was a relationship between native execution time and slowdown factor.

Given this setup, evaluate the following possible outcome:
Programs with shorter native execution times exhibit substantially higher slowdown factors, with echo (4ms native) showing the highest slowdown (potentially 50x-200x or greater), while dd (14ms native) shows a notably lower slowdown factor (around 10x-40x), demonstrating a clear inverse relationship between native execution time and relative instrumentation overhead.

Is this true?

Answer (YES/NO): NO